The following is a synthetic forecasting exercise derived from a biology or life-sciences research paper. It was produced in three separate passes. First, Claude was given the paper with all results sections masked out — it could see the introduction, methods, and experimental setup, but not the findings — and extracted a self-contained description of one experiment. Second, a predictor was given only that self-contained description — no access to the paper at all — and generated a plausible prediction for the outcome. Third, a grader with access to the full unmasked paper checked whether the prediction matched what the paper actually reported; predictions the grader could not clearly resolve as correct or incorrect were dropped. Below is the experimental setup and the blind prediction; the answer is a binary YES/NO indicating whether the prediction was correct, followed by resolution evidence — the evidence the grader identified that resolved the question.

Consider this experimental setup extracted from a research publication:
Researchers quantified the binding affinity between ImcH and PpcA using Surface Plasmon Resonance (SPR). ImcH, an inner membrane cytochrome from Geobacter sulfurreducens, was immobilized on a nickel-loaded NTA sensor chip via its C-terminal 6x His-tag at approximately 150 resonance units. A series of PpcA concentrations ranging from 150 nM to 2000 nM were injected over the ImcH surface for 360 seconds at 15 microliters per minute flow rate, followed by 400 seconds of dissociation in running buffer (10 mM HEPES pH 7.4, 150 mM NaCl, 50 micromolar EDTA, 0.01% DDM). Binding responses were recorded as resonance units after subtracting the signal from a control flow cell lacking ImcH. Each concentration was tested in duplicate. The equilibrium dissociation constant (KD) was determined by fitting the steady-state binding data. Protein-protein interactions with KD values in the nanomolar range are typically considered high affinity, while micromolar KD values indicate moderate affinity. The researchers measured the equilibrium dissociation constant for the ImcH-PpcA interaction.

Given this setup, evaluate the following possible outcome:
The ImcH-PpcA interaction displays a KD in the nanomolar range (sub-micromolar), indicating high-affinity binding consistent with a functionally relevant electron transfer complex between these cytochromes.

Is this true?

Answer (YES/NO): NO